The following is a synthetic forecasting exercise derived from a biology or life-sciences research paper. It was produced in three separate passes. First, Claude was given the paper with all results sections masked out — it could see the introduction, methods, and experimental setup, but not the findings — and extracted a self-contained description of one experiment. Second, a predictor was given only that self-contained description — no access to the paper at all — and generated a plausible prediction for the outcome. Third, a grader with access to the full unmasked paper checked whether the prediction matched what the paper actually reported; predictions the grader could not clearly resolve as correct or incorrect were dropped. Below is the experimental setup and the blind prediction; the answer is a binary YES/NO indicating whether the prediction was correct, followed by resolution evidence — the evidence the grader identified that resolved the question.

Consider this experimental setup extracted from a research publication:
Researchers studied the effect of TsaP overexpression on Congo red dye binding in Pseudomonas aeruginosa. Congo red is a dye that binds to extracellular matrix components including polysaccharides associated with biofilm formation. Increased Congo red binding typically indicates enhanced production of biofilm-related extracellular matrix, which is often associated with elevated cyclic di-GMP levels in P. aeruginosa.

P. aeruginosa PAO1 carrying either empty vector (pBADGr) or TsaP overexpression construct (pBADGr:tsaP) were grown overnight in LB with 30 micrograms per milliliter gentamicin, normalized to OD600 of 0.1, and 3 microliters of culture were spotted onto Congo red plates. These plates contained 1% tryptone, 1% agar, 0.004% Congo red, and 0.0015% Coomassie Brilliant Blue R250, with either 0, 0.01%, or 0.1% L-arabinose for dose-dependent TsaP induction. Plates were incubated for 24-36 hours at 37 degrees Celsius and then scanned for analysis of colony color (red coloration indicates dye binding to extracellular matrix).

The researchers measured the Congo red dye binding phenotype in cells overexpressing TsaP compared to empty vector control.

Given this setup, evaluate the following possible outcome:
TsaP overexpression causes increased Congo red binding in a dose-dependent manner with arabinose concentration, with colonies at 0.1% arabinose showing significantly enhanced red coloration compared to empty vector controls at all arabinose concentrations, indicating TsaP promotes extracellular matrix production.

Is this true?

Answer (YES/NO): NO